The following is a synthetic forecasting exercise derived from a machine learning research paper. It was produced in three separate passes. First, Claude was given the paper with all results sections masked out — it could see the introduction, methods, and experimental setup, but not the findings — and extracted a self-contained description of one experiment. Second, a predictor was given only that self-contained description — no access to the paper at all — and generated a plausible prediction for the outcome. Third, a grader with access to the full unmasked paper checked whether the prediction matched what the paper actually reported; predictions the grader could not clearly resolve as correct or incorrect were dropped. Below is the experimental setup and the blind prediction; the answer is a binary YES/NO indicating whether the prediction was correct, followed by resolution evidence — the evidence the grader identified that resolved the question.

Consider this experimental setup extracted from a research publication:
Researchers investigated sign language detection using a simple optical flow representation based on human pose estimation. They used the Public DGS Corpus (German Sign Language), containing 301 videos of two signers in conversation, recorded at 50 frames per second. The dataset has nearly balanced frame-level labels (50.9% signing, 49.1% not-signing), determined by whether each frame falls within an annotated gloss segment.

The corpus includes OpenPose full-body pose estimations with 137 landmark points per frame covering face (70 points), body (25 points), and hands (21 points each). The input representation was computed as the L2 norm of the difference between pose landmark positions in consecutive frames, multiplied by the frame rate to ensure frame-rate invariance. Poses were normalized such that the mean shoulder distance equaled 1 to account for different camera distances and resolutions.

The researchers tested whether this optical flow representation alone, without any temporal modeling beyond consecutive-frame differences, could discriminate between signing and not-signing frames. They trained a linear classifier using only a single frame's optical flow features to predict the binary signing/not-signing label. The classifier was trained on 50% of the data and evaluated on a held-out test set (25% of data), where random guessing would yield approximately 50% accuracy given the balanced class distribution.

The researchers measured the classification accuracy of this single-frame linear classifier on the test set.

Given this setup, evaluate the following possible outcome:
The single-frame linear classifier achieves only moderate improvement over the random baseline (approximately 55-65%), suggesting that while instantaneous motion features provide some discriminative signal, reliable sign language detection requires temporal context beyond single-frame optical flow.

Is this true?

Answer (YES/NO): NO